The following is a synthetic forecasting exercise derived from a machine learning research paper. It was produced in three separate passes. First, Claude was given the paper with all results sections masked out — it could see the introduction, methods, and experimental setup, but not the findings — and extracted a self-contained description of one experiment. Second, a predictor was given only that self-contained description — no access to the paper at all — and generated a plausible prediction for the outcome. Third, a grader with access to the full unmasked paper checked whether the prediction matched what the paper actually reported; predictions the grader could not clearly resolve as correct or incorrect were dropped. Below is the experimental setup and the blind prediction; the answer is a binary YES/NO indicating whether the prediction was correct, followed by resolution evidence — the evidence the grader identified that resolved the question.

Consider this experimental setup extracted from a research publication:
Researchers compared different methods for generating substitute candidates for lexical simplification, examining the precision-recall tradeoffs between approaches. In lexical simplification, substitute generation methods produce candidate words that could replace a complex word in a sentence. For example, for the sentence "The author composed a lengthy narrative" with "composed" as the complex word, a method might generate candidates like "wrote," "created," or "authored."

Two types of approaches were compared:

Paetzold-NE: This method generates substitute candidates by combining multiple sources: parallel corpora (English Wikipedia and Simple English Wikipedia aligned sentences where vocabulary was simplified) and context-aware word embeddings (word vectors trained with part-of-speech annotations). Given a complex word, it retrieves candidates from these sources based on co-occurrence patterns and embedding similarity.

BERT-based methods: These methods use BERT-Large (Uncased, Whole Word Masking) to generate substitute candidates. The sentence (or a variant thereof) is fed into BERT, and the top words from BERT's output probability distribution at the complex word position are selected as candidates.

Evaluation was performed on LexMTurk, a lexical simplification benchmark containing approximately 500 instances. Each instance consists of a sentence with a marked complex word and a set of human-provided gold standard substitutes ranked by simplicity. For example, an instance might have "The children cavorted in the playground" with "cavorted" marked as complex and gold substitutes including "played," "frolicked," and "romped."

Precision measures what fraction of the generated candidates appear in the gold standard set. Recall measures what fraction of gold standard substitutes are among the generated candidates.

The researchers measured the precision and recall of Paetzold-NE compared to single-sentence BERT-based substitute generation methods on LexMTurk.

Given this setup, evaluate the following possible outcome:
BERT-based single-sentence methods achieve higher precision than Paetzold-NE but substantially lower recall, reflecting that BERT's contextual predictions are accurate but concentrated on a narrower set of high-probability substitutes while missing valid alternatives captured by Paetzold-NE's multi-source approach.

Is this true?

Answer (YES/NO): NO